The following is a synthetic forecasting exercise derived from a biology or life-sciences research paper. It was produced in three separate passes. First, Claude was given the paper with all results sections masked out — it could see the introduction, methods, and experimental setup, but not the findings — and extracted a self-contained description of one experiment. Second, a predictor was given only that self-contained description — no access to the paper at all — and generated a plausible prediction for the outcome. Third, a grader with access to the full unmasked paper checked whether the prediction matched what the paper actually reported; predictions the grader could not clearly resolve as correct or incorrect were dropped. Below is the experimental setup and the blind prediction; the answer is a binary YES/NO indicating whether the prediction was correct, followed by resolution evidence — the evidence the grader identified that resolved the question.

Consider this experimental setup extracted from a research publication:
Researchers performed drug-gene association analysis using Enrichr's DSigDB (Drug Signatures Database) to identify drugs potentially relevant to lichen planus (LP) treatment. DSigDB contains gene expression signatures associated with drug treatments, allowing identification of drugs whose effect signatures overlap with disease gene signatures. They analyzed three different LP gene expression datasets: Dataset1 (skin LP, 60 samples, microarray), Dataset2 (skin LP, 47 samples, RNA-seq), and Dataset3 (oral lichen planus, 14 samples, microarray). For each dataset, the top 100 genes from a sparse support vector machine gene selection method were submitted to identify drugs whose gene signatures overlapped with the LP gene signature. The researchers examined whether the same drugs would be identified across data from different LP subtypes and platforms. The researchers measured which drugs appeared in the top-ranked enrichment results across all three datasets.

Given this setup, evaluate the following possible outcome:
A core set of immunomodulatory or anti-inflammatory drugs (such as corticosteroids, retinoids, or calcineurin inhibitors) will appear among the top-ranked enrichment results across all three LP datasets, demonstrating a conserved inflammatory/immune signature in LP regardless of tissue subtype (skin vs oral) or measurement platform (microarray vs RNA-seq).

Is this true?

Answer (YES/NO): YES